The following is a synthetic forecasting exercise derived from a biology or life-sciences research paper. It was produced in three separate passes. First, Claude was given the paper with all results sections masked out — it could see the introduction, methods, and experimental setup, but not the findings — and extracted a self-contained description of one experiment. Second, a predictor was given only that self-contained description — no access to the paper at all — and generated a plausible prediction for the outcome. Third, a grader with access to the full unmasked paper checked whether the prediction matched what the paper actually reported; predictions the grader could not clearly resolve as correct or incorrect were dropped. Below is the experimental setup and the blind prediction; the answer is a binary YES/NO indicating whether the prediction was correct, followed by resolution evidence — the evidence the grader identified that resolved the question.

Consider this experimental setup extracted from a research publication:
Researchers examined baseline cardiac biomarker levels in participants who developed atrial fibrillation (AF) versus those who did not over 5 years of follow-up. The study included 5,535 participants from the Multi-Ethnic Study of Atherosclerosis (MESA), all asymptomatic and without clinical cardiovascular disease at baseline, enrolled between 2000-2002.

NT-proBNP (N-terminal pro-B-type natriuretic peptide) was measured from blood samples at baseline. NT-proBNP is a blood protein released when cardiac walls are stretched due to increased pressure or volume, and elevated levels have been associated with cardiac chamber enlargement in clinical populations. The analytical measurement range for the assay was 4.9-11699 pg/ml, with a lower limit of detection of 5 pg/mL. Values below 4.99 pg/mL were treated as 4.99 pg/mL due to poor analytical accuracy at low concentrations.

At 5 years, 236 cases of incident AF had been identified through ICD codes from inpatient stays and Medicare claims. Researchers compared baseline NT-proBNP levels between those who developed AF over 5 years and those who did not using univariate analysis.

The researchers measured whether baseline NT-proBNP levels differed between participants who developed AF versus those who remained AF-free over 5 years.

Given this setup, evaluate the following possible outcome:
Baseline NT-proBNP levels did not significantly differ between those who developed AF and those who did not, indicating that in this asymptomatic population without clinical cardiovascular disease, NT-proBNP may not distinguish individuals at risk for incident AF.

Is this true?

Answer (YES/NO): NO